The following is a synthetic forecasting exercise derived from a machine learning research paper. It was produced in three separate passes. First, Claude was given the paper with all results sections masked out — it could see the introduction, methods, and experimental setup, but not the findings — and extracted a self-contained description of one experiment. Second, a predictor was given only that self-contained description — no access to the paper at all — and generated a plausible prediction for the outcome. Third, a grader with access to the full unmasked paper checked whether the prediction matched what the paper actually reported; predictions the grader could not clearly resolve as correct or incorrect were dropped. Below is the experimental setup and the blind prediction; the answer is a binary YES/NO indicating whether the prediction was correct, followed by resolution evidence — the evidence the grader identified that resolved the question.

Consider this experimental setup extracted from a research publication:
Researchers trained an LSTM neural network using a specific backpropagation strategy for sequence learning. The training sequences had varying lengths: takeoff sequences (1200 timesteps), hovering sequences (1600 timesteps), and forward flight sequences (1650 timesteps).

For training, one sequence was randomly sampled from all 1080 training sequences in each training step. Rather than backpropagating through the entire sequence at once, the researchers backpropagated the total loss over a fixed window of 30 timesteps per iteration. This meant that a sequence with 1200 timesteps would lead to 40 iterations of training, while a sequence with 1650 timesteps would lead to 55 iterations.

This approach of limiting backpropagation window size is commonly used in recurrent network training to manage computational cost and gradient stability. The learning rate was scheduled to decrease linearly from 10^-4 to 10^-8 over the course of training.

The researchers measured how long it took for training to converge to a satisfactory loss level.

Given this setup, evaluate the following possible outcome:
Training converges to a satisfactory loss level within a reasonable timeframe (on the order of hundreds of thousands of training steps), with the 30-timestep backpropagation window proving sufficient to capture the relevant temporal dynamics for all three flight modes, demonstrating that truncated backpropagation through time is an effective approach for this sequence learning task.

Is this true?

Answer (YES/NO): YES